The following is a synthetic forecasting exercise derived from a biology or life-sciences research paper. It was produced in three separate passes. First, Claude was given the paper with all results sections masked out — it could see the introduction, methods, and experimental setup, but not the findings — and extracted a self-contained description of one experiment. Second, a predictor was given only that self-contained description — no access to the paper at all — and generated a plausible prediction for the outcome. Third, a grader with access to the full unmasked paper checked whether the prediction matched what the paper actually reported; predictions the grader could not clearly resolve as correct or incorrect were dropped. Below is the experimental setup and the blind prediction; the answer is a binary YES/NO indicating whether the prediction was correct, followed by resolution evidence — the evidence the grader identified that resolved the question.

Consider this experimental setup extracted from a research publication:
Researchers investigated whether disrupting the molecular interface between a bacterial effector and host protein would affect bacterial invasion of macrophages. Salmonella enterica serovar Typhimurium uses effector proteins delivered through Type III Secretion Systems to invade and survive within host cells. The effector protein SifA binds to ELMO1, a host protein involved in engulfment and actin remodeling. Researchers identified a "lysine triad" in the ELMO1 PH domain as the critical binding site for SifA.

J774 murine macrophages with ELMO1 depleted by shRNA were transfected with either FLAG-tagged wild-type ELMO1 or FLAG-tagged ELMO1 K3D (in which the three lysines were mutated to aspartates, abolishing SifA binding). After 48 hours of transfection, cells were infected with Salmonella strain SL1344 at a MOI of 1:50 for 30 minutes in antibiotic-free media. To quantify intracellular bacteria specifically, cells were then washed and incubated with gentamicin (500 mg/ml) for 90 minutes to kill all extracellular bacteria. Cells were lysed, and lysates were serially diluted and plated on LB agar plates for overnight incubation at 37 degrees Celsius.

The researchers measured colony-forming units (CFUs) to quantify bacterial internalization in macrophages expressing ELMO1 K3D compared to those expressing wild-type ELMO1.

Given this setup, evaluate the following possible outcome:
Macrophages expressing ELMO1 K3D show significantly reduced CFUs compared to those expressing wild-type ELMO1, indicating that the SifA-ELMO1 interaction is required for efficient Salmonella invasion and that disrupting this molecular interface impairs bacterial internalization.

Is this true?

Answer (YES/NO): YES